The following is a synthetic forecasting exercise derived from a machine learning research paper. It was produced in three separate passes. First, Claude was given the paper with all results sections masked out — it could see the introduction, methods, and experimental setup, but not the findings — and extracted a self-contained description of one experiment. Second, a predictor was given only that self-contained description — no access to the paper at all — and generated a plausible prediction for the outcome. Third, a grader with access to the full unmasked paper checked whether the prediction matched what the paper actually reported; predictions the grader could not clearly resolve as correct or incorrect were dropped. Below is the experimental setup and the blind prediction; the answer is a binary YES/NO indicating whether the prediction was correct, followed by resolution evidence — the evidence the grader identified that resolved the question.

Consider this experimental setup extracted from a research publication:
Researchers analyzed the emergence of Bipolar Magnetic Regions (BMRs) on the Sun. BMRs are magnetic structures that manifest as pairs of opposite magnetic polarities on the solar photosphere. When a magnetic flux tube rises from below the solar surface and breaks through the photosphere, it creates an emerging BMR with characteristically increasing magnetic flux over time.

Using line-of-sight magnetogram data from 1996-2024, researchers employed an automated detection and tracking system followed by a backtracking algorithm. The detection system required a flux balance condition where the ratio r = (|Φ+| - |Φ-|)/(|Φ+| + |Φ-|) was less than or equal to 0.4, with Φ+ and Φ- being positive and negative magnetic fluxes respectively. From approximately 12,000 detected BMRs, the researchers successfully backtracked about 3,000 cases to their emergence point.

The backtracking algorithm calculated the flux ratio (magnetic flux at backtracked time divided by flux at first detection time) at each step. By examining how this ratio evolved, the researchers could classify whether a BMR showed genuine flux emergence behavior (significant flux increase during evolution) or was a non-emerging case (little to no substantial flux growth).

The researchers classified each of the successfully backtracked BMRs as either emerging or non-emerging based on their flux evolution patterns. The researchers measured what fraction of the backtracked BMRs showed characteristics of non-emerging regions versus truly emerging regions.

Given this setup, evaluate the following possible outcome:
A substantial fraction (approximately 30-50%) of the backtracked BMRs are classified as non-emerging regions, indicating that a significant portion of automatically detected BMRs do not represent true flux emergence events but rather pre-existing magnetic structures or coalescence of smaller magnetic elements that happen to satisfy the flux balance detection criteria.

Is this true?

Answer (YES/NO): NO